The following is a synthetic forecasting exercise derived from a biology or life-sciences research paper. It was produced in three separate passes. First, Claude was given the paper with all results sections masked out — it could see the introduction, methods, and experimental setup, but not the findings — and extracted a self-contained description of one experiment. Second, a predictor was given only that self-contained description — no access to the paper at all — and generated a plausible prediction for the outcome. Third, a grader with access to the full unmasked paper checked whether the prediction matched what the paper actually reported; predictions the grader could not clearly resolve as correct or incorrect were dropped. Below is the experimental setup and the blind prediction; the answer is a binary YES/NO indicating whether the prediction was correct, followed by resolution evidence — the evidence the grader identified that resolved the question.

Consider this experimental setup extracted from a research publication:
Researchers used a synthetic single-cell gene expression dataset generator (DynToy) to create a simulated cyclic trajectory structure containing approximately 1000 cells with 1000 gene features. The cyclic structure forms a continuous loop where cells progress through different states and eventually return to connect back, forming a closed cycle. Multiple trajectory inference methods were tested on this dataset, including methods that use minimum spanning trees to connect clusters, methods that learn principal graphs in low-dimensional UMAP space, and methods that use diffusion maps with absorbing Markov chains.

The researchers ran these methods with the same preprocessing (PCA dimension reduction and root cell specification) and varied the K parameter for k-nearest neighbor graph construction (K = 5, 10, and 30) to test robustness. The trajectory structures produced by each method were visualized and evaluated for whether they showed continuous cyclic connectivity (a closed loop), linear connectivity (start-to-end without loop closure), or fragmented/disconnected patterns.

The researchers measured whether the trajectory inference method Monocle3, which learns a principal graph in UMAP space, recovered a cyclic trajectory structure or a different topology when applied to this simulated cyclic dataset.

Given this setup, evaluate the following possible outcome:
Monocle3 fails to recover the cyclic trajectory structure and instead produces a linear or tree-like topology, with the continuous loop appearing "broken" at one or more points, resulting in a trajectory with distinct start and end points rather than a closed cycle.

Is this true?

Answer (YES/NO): YES